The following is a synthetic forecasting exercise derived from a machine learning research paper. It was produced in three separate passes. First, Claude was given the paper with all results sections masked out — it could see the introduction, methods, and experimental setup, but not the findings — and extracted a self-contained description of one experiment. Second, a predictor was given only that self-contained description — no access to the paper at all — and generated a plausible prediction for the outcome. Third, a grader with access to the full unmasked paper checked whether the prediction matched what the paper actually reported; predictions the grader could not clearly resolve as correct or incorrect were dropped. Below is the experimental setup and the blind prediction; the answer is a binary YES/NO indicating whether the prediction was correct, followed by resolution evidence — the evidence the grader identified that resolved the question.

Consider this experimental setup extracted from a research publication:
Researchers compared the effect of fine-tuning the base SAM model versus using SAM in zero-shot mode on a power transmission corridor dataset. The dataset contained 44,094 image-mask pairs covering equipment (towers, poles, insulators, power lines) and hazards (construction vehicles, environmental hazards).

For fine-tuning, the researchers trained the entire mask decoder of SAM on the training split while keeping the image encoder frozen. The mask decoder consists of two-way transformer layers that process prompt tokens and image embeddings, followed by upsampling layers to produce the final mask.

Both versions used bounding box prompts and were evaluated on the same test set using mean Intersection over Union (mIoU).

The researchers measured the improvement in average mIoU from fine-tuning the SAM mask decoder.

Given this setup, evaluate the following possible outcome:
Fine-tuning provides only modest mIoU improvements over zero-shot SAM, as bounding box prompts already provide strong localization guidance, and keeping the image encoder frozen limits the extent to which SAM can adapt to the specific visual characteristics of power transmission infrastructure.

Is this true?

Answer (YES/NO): YES